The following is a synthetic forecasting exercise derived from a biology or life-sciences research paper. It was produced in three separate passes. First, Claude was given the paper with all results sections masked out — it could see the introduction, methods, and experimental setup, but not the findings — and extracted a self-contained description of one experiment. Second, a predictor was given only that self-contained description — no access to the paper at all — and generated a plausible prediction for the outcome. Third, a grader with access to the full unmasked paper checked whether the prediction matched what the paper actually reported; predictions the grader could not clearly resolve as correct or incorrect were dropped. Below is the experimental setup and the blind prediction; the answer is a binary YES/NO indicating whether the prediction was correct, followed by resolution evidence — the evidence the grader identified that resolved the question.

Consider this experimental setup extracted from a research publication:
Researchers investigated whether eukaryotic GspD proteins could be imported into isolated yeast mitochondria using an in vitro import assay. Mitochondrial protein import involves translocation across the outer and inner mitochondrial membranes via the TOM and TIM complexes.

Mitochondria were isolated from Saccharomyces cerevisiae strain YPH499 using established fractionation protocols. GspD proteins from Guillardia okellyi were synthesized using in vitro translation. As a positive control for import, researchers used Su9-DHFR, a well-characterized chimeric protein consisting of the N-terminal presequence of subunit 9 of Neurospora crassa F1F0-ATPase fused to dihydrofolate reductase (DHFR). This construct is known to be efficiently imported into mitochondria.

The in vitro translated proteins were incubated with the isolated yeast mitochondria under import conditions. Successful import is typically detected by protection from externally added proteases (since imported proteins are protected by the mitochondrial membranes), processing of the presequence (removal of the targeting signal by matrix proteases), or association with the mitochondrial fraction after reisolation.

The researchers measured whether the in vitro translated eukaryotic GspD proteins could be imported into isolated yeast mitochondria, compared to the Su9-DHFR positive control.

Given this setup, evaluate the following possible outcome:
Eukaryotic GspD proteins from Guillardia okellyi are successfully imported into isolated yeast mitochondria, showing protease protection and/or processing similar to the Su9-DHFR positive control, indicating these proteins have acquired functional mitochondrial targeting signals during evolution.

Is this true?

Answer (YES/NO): NO